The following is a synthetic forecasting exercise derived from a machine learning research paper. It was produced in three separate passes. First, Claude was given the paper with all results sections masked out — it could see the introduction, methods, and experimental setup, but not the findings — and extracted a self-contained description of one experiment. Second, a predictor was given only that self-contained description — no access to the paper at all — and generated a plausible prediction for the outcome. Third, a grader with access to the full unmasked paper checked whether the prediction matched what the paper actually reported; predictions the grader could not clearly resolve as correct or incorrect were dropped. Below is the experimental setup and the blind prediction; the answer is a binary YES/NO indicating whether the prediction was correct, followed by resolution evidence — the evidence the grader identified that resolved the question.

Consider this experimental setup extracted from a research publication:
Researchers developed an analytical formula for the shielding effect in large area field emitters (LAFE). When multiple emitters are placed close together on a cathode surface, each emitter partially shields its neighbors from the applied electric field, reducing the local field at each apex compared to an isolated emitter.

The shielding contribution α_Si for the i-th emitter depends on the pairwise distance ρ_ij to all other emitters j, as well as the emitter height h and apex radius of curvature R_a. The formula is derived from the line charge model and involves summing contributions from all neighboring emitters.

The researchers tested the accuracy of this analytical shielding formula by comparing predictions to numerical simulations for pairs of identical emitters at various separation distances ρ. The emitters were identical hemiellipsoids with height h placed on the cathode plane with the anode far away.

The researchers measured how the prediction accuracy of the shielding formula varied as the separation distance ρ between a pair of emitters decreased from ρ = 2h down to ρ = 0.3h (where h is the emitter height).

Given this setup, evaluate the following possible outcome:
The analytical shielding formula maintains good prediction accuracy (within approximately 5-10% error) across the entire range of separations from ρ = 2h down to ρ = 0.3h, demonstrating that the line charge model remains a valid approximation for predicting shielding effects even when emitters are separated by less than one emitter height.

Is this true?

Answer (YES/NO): NO